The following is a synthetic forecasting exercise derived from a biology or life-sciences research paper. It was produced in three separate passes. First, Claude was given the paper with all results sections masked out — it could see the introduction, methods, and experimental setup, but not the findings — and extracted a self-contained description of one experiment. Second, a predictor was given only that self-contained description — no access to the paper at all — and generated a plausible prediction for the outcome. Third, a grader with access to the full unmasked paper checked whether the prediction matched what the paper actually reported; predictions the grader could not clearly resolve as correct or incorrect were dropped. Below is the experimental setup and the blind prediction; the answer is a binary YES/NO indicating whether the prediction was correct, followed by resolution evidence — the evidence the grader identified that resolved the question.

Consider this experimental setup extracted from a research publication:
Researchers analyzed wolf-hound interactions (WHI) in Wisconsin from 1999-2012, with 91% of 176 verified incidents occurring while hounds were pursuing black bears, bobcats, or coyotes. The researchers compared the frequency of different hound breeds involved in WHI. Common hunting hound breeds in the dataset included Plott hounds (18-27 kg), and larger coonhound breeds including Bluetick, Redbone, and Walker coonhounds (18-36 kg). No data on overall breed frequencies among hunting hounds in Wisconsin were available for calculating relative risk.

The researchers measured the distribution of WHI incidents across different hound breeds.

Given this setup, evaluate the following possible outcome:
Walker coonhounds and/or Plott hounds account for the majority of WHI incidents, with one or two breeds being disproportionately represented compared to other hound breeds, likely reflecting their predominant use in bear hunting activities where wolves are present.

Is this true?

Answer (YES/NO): YES